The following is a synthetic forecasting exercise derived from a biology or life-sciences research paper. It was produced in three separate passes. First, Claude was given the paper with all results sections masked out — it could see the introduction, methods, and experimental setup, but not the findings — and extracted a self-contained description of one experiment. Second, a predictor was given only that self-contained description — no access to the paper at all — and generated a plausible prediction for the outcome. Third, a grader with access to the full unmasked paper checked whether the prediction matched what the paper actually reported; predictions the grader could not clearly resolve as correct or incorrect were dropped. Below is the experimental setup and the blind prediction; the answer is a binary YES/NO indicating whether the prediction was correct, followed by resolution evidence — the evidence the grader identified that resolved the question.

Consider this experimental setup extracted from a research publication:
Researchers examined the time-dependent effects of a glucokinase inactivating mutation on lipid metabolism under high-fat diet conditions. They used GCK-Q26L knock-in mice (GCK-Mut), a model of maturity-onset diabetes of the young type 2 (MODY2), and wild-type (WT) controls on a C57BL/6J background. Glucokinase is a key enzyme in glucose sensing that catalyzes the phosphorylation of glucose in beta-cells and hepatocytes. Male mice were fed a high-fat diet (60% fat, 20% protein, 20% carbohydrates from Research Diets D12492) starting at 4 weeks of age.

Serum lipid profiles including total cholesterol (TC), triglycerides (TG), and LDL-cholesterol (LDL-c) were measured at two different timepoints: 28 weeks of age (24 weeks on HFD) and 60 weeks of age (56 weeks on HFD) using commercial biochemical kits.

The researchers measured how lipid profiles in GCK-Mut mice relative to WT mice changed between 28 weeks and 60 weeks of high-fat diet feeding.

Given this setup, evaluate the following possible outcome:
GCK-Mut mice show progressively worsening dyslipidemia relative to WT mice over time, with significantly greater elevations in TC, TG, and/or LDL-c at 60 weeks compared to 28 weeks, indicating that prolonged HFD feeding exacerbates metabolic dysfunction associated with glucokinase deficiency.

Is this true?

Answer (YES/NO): YES